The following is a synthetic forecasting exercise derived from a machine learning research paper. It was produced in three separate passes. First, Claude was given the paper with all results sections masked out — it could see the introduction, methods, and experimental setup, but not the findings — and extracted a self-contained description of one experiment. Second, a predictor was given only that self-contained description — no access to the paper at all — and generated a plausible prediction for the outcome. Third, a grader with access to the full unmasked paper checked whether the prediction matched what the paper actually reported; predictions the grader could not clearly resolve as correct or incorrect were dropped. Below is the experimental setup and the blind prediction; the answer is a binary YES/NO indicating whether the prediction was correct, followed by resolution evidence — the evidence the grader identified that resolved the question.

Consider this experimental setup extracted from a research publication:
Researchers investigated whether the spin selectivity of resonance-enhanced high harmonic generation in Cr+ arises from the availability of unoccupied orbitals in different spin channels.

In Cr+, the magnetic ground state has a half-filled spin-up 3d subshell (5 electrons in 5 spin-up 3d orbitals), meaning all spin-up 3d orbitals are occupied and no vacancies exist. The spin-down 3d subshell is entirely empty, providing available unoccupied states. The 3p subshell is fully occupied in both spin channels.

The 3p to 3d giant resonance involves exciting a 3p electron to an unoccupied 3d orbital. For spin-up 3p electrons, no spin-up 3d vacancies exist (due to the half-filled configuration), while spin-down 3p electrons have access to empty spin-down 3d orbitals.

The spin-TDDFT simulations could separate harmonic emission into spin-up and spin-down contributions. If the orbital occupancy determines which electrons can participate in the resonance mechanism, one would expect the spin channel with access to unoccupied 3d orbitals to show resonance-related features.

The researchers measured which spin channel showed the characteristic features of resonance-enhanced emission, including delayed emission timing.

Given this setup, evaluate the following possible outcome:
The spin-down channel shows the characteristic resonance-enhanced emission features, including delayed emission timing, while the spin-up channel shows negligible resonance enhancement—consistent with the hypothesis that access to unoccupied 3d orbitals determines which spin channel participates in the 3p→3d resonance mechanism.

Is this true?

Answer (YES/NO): YES